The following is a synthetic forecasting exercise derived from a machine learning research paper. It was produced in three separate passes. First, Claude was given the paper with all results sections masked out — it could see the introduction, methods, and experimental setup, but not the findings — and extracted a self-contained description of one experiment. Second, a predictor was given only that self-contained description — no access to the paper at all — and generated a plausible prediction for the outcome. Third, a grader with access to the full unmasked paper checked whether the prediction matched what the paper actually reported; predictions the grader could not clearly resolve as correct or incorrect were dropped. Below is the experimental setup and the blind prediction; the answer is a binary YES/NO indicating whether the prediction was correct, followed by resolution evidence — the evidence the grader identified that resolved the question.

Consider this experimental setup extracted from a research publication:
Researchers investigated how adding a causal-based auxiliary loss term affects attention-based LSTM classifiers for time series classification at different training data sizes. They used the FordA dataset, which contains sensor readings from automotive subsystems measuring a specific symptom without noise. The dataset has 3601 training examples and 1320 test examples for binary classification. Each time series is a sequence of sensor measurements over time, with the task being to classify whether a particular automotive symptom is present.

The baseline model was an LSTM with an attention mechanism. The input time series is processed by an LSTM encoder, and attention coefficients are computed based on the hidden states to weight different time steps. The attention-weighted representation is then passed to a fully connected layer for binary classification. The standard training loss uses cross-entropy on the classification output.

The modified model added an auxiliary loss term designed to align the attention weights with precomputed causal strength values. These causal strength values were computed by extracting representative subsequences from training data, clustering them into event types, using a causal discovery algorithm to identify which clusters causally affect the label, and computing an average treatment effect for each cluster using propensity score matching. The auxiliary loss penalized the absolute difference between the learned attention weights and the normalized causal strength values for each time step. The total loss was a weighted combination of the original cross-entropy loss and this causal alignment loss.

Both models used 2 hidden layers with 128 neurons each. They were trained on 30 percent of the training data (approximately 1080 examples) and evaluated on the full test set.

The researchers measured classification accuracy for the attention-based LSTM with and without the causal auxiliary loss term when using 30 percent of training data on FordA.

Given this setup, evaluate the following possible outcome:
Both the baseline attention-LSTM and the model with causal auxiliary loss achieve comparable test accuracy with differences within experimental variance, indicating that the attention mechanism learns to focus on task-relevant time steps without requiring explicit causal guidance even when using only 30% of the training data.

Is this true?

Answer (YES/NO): NO